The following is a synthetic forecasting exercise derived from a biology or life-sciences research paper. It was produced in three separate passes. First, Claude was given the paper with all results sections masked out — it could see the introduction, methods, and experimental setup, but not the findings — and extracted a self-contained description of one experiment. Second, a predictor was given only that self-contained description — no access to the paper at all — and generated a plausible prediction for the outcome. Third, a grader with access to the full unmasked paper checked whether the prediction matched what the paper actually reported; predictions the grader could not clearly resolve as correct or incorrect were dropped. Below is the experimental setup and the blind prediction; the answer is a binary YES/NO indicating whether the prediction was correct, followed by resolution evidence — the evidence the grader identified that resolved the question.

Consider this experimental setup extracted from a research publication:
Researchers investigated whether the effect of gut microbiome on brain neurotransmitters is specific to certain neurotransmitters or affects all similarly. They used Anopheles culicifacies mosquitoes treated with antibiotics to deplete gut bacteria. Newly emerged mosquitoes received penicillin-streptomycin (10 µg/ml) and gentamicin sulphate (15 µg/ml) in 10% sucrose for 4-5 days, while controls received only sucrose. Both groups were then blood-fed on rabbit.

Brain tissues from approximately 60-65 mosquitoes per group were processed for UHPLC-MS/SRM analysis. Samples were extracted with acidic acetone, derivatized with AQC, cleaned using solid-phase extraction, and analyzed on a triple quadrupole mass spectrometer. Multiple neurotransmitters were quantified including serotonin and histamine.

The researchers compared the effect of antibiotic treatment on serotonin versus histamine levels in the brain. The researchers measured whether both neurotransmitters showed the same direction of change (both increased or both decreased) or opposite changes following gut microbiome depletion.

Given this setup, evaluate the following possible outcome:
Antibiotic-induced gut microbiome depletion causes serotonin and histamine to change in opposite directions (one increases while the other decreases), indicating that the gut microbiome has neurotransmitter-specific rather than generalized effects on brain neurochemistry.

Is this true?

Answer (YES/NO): YES